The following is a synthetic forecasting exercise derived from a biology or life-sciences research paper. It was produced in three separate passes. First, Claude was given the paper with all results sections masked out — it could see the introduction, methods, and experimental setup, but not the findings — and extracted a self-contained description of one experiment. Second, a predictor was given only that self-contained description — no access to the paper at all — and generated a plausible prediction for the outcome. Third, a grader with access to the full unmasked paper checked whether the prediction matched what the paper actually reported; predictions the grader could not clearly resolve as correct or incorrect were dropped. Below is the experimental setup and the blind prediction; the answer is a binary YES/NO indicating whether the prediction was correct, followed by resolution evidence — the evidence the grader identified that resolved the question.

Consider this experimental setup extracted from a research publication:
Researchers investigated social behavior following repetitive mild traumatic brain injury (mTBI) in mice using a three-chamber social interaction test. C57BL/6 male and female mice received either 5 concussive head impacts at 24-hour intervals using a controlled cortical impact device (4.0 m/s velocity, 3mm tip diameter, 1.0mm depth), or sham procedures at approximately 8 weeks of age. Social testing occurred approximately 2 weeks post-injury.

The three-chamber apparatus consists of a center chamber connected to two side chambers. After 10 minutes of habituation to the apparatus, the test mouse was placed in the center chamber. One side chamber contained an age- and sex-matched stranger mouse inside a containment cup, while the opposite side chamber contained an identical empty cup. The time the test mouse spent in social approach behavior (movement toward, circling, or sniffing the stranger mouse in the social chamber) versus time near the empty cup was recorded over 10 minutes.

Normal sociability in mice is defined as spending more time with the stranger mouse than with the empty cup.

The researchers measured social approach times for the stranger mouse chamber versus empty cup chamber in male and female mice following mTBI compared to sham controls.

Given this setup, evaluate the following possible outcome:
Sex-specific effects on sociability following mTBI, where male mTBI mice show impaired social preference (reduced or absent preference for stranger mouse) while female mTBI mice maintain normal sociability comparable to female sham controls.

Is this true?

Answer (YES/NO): NO